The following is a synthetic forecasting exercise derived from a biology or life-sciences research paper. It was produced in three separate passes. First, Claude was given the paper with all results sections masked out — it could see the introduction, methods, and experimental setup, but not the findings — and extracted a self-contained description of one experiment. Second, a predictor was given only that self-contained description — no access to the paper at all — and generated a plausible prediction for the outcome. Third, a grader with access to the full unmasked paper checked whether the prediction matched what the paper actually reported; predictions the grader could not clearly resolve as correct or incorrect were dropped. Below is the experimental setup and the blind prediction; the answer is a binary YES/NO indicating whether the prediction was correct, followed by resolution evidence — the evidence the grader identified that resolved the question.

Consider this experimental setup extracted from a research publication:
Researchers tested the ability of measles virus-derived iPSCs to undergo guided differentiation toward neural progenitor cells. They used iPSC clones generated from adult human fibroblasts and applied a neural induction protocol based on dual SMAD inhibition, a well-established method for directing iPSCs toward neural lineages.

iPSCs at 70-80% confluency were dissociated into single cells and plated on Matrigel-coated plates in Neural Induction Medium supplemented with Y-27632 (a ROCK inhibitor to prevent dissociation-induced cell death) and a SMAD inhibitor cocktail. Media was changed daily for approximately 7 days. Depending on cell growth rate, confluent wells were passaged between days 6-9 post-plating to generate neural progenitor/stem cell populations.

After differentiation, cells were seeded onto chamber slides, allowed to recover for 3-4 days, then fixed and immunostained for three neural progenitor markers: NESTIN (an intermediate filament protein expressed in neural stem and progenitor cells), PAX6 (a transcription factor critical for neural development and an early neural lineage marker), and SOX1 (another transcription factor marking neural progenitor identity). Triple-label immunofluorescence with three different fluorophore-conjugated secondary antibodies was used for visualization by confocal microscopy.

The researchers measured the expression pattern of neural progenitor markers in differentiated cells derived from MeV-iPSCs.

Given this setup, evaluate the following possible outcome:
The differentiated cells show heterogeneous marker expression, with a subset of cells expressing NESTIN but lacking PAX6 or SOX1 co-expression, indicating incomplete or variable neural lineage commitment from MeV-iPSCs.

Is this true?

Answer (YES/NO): NO